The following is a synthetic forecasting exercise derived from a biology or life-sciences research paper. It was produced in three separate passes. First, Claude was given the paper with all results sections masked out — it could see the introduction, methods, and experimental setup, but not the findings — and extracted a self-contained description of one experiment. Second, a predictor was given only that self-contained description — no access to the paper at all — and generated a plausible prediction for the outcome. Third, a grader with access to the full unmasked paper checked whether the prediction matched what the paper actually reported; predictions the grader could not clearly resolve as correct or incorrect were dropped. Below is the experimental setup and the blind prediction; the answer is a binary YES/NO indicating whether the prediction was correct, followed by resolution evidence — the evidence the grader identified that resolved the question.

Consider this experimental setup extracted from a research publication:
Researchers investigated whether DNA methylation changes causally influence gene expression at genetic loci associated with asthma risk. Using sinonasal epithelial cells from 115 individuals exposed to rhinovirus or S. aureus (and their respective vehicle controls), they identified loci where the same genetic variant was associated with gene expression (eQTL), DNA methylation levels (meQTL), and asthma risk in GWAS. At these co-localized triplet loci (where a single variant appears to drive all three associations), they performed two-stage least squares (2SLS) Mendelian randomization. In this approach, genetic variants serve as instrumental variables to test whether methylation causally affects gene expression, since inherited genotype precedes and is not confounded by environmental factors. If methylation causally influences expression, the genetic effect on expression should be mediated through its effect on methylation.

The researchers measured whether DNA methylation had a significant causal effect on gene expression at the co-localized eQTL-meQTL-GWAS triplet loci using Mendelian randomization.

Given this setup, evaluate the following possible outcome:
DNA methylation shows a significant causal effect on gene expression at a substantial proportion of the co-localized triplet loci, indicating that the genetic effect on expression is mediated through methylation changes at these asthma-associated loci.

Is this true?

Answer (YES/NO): YES